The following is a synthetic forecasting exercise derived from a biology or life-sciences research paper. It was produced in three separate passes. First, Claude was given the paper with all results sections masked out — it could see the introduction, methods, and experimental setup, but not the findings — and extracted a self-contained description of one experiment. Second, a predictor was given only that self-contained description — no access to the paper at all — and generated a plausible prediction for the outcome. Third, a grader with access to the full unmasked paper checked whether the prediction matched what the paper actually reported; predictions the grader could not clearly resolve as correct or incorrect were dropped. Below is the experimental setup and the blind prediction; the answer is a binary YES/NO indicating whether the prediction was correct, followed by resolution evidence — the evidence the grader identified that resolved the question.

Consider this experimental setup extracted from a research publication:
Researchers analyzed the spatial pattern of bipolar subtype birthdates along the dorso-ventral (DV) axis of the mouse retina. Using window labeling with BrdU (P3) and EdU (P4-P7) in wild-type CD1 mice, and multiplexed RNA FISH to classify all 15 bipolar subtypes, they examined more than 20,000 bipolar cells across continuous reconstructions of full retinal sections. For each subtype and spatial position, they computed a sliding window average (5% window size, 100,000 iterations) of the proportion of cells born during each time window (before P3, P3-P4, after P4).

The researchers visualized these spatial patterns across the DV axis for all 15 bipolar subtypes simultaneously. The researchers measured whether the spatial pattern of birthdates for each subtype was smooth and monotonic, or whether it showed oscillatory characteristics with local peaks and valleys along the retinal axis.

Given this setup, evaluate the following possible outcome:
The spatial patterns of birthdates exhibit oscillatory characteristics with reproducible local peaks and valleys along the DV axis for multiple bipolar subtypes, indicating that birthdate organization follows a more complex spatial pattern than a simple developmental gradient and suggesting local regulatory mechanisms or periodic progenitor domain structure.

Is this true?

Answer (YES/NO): YES